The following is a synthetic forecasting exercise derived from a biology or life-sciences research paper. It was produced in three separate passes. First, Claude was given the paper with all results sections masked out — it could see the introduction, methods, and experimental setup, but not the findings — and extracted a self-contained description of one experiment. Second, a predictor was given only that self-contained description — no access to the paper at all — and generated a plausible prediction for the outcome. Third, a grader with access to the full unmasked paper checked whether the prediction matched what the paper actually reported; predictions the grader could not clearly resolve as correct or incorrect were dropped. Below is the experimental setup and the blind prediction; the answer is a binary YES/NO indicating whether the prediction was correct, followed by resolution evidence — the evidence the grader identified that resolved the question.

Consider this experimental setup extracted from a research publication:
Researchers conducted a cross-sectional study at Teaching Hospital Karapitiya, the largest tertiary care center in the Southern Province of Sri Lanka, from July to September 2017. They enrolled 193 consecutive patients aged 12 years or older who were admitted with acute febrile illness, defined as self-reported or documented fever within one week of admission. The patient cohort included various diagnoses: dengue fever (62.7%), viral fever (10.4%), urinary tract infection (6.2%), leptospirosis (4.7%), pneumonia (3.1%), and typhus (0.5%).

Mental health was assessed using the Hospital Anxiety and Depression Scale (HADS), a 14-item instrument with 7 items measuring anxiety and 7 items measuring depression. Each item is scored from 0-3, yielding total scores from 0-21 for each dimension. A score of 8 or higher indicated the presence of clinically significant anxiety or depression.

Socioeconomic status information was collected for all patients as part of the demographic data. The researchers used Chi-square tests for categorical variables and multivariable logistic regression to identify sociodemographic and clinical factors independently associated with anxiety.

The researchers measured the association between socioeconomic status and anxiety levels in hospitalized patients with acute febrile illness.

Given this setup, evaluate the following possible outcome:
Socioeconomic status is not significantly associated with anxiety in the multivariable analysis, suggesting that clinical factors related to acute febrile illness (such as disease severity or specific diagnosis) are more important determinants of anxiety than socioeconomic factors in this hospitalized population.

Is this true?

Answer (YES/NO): NO